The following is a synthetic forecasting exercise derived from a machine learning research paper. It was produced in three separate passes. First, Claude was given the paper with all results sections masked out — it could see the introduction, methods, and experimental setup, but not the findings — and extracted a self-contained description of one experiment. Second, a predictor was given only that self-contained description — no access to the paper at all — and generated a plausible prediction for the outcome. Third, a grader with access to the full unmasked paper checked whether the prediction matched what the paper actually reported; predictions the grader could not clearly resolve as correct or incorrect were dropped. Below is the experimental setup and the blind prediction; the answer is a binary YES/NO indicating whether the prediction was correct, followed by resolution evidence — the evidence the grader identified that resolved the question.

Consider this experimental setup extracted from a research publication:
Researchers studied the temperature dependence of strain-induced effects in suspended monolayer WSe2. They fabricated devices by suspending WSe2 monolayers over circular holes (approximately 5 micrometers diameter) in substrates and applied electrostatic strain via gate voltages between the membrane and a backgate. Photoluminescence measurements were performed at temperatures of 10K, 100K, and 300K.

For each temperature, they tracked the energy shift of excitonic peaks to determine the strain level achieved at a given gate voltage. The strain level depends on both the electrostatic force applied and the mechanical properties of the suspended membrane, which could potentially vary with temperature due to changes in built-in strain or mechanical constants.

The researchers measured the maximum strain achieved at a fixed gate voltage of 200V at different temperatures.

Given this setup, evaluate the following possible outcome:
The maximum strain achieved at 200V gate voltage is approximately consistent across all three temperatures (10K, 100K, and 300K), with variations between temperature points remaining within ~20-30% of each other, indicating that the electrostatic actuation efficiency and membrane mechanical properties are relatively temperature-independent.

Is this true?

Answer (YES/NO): NO